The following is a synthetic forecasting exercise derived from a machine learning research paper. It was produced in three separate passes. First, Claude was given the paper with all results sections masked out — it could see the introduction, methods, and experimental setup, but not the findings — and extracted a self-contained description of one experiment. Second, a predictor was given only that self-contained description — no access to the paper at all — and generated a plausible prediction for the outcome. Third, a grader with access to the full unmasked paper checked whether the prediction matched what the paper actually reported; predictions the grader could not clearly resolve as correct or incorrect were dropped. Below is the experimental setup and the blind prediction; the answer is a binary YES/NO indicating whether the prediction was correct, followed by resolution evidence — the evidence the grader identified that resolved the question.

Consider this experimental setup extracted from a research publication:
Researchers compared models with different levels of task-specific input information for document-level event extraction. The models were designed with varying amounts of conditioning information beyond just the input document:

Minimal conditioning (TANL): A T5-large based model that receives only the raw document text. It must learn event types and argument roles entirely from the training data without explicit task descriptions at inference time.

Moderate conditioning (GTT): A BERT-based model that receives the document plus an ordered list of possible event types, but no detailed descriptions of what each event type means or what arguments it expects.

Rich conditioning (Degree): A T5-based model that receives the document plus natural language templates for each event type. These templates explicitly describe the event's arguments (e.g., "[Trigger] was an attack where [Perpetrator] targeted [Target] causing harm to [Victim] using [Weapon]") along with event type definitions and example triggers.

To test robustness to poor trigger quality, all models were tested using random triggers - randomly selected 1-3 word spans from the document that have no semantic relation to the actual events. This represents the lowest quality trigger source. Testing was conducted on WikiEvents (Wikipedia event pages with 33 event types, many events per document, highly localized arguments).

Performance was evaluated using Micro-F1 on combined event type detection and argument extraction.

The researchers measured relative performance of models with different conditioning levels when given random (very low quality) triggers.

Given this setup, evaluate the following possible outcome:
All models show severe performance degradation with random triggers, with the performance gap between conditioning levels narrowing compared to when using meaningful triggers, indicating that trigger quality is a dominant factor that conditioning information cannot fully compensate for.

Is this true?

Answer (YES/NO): NO